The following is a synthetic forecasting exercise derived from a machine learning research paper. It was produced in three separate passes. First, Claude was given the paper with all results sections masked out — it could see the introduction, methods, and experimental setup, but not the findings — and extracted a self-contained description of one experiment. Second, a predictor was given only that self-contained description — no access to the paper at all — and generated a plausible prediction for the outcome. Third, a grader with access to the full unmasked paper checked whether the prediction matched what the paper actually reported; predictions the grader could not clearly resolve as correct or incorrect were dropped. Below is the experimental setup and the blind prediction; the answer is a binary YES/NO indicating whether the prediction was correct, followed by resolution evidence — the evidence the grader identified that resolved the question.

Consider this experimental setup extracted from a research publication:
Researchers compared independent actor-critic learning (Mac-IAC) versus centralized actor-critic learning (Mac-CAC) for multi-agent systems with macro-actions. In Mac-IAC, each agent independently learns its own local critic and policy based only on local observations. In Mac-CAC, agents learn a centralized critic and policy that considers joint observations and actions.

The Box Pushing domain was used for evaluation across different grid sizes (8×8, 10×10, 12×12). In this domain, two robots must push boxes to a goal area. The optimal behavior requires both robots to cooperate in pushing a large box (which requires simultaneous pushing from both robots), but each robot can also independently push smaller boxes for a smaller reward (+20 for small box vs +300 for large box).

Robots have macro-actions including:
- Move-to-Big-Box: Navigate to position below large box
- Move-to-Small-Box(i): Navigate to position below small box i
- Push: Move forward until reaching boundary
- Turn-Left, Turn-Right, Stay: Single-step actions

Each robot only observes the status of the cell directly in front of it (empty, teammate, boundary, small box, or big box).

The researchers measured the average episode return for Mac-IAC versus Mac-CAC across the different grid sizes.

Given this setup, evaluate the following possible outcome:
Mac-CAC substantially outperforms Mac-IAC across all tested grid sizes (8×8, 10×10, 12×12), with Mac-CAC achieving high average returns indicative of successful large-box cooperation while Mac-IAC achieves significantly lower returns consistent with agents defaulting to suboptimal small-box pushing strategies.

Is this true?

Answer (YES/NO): YES